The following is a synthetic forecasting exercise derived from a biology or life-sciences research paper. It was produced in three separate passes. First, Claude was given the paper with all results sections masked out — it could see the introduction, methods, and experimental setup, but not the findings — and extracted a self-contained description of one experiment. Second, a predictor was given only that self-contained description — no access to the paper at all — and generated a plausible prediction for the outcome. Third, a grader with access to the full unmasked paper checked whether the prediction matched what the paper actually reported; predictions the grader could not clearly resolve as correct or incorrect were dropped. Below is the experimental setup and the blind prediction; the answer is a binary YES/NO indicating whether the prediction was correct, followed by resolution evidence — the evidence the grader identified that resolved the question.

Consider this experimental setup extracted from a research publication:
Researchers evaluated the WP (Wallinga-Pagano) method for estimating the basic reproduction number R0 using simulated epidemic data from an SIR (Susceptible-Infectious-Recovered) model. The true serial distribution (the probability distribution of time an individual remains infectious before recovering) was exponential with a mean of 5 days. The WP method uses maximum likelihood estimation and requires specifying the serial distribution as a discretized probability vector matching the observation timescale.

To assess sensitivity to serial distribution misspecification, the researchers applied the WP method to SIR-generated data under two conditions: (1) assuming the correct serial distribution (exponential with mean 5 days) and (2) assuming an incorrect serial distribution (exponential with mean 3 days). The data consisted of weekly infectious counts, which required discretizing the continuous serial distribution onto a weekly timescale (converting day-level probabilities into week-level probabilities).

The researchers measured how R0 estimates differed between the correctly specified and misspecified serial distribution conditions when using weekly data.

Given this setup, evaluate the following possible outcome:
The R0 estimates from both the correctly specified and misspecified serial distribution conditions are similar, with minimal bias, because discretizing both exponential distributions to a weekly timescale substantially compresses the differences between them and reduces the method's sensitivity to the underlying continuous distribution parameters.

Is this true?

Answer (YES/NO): YES